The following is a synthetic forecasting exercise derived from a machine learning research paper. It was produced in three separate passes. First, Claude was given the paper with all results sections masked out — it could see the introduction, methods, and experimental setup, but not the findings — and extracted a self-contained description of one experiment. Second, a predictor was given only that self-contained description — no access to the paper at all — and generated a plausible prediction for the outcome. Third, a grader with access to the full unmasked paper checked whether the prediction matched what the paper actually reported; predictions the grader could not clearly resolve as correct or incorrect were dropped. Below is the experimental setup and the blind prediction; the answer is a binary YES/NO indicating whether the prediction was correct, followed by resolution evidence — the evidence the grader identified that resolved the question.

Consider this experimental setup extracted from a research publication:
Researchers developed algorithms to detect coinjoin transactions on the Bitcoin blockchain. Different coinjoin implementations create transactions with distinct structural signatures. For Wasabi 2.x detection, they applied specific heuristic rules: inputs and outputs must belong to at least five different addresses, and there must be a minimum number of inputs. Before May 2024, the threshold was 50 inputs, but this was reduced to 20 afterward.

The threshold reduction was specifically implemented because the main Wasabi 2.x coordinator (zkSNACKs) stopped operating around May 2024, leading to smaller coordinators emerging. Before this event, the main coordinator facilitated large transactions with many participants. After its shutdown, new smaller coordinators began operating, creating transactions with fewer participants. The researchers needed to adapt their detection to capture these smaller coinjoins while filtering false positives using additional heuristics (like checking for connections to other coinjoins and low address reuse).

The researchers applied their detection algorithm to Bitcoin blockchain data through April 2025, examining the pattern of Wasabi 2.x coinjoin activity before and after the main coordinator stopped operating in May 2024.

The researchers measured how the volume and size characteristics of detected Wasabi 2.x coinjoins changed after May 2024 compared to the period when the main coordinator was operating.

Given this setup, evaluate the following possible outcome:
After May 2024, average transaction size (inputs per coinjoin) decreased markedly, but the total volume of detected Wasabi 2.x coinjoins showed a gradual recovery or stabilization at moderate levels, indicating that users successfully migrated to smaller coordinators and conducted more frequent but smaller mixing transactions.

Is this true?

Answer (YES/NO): NO